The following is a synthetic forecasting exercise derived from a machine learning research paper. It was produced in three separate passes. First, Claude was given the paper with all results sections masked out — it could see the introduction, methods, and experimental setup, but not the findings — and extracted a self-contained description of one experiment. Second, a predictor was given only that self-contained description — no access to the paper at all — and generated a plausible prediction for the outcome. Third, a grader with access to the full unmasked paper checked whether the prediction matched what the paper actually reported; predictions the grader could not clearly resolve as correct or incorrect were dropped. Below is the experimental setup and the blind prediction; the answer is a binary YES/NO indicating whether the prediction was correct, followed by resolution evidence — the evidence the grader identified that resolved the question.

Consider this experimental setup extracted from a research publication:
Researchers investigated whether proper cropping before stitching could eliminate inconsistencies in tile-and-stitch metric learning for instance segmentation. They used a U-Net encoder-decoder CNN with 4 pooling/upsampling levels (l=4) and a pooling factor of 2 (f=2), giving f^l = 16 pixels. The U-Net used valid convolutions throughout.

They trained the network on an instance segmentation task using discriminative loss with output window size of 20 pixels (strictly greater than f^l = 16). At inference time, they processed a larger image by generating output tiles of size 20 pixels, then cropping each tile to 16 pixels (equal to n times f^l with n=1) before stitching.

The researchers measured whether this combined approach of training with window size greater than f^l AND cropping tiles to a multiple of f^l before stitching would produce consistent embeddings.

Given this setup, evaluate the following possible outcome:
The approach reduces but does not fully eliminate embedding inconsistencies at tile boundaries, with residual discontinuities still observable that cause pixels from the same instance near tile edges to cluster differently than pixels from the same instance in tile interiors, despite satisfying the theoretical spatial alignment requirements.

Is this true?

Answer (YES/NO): NO